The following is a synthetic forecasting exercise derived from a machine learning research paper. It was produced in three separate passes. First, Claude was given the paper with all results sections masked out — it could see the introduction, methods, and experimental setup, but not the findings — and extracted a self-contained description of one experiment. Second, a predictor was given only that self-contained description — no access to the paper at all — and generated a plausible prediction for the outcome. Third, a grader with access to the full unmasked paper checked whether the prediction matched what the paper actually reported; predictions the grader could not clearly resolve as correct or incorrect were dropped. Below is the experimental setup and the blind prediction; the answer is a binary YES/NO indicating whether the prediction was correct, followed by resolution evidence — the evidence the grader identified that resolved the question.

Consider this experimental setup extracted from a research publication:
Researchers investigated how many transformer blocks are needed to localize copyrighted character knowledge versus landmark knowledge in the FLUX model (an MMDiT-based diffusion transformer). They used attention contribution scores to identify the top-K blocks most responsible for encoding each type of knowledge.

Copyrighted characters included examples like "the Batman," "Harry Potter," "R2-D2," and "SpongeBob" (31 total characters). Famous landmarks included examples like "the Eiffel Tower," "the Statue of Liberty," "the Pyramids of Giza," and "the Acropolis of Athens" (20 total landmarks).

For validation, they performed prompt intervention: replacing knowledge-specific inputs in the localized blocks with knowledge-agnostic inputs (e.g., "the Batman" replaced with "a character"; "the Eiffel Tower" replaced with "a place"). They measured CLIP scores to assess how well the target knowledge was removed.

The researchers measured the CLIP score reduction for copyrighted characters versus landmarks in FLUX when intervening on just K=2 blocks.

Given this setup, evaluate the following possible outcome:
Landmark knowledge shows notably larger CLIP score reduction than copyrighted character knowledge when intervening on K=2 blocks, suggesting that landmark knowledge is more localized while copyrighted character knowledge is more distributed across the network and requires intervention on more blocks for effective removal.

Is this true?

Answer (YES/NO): NO